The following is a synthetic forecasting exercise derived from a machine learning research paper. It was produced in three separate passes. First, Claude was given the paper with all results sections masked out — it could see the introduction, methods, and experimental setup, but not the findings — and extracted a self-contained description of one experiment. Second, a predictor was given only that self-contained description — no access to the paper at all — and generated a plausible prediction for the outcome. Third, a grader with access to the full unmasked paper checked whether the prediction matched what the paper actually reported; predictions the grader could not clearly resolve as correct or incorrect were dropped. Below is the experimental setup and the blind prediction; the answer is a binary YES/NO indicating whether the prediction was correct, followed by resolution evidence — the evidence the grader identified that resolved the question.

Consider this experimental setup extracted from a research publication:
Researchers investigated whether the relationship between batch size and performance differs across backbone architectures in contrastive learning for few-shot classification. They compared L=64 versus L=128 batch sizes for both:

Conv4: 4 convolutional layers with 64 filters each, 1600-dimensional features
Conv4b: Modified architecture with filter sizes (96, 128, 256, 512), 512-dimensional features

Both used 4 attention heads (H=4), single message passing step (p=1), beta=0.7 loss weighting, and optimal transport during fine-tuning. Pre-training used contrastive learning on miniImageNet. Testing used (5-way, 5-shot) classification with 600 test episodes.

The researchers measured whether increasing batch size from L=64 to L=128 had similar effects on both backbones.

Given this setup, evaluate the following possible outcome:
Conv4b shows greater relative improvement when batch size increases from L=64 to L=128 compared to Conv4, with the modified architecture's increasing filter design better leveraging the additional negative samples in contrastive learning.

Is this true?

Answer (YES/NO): YES